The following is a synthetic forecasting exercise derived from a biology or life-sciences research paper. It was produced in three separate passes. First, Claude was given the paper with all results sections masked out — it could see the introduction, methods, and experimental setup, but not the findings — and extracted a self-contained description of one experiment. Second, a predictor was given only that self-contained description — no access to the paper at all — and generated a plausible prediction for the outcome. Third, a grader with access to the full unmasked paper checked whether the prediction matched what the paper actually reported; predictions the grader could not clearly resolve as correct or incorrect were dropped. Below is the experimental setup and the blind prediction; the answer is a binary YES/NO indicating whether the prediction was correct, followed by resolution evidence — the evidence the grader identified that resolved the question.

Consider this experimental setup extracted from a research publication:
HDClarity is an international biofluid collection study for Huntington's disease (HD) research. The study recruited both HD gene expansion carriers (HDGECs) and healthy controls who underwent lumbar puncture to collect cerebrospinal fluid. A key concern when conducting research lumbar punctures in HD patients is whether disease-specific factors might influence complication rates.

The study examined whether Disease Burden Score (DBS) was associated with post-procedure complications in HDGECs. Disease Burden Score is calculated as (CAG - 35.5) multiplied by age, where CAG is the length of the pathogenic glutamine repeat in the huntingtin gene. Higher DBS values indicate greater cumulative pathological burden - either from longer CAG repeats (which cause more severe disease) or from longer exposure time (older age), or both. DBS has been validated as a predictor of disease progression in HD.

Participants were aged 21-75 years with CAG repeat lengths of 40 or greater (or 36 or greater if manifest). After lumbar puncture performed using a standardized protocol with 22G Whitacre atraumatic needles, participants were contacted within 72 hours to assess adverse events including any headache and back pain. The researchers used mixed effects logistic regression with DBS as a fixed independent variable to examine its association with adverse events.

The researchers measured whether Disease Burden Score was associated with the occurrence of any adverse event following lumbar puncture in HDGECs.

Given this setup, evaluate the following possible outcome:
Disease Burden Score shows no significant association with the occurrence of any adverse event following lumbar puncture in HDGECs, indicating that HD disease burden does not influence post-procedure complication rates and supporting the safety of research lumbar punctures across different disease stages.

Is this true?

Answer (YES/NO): YES